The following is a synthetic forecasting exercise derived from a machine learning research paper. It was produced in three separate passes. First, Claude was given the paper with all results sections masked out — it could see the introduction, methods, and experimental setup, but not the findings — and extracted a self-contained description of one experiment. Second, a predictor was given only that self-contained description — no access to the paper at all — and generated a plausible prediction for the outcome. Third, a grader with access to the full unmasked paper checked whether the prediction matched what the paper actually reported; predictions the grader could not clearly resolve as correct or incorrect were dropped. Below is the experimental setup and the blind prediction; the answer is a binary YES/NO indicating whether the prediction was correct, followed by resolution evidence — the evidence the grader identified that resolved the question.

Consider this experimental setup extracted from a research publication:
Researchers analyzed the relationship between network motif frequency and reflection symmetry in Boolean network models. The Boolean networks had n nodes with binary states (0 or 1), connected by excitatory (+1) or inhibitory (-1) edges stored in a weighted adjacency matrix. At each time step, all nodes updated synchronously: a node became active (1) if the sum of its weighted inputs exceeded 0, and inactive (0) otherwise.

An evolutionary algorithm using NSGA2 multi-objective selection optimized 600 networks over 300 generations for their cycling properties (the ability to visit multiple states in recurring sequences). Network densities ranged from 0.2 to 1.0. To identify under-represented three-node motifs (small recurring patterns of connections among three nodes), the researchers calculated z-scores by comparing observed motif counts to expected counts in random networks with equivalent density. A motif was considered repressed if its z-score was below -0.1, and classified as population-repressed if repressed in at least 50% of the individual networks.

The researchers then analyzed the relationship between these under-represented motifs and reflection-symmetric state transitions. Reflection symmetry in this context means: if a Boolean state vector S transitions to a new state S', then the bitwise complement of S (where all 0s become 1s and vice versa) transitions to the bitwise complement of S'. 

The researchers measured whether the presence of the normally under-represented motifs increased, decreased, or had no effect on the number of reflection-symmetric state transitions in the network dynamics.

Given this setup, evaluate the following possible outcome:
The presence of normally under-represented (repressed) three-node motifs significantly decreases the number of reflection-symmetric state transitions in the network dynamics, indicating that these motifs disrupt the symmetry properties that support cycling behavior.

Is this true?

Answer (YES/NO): YES